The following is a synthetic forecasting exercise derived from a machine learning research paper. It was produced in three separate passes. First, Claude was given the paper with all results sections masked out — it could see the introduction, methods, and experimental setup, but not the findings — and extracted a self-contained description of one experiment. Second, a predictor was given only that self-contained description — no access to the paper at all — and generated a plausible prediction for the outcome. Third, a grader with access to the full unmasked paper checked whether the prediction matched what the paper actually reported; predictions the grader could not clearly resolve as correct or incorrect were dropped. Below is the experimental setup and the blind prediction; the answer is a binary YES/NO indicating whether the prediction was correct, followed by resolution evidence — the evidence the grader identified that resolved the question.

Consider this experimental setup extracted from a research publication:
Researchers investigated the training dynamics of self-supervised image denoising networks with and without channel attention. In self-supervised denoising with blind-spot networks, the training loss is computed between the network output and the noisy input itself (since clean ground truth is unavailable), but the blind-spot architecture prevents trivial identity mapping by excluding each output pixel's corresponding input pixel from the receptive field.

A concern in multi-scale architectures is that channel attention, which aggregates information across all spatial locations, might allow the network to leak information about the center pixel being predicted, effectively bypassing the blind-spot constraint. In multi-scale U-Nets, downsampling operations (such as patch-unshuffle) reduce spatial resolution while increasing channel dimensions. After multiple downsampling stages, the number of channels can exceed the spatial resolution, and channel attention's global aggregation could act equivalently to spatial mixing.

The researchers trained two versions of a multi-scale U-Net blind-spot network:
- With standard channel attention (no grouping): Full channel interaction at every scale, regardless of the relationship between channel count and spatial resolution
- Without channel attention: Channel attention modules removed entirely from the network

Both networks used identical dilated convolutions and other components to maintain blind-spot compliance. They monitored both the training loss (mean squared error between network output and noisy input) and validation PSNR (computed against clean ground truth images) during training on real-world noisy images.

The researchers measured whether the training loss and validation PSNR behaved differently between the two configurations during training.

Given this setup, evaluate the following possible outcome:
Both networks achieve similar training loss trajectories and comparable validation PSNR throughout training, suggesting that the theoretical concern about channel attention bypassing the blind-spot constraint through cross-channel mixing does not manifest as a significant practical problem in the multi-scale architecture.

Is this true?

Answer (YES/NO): NO